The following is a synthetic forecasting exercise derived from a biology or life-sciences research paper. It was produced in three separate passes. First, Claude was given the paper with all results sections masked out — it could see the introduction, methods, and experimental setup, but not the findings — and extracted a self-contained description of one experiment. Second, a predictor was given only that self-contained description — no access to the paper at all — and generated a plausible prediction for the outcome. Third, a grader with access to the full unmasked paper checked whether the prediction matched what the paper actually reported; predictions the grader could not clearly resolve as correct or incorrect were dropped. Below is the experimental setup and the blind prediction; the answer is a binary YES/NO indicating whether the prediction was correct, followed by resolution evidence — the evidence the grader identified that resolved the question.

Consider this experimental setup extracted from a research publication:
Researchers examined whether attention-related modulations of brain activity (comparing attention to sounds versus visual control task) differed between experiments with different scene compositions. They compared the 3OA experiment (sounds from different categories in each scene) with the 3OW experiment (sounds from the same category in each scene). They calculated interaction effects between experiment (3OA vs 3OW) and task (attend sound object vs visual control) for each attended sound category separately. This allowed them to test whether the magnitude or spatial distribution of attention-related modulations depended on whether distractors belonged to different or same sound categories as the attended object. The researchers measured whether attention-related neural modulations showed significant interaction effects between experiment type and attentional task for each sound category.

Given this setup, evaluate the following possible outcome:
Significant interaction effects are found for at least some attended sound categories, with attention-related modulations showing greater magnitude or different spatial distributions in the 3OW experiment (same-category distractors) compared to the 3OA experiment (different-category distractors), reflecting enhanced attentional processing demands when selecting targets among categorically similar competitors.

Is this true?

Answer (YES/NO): YES